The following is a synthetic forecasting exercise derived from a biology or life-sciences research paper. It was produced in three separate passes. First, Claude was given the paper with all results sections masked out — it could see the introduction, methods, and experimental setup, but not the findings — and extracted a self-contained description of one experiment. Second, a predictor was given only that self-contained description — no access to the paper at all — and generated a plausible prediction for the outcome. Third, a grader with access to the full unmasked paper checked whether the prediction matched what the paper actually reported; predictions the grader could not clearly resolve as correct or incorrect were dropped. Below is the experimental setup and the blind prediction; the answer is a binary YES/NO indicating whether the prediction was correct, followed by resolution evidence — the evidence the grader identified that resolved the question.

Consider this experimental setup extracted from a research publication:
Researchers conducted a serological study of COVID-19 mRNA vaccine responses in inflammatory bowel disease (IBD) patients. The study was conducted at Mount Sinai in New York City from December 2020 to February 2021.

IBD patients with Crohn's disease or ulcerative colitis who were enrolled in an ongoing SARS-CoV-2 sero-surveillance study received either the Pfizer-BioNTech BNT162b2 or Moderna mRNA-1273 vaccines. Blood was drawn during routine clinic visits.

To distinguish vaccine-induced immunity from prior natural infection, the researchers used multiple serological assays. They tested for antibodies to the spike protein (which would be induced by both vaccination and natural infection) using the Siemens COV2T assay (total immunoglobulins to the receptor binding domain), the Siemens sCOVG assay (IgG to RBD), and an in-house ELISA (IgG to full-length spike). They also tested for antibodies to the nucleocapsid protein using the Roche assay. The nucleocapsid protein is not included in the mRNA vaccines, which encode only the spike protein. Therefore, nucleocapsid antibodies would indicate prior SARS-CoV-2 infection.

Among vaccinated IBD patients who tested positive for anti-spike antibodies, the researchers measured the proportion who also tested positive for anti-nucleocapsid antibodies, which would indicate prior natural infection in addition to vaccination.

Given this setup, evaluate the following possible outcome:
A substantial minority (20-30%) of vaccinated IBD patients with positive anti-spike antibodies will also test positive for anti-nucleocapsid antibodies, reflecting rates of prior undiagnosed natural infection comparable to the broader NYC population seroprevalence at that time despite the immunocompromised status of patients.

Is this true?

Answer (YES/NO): NO